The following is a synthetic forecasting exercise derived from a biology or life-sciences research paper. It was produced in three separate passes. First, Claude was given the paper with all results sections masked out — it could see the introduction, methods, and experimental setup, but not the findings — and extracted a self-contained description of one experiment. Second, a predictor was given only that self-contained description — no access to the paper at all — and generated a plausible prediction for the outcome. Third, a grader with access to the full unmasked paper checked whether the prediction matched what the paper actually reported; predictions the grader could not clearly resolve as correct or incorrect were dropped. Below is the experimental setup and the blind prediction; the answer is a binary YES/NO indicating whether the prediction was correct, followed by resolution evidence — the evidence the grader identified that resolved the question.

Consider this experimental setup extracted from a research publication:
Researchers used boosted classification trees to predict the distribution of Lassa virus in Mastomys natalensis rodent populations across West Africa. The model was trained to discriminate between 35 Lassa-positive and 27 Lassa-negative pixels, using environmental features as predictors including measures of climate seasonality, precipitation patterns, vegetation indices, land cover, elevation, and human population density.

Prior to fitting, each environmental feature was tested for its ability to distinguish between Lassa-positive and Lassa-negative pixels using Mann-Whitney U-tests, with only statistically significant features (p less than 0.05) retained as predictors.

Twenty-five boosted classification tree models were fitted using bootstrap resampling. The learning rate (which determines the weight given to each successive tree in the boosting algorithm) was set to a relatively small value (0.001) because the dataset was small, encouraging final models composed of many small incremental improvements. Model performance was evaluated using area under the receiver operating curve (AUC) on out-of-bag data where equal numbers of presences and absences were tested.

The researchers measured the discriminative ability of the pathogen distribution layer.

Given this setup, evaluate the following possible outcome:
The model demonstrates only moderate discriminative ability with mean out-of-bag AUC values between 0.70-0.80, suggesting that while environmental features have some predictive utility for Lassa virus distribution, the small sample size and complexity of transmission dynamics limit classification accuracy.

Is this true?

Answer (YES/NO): NO